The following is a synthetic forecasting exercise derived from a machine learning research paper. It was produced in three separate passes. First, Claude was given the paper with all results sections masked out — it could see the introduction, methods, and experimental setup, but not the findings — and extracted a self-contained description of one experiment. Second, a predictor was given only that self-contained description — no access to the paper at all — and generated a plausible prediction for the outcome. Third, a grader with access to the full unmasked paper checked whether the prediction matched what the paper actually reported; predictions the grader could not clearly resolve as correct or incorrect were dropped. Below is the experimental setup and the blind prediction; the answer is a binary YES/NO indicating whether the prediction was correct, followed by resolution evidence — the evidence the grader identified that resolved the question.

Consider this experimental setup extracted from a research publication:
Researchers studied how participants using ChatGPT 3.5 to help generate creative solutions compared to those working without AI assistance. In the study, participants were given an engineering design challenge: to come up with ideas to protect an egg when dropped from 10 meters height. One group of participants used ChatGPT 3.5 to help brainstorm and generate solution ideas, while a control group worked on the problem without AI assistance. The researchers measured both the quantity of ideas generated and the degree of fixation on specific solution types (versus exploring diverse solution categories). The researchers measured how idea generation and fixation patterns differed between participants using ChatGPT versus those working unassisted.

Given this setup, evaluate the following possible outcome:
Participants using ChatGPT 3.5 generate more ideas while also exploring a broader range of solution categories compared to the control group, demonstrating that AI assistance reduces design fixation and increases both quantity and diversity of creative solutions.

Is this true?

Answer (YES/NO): NO